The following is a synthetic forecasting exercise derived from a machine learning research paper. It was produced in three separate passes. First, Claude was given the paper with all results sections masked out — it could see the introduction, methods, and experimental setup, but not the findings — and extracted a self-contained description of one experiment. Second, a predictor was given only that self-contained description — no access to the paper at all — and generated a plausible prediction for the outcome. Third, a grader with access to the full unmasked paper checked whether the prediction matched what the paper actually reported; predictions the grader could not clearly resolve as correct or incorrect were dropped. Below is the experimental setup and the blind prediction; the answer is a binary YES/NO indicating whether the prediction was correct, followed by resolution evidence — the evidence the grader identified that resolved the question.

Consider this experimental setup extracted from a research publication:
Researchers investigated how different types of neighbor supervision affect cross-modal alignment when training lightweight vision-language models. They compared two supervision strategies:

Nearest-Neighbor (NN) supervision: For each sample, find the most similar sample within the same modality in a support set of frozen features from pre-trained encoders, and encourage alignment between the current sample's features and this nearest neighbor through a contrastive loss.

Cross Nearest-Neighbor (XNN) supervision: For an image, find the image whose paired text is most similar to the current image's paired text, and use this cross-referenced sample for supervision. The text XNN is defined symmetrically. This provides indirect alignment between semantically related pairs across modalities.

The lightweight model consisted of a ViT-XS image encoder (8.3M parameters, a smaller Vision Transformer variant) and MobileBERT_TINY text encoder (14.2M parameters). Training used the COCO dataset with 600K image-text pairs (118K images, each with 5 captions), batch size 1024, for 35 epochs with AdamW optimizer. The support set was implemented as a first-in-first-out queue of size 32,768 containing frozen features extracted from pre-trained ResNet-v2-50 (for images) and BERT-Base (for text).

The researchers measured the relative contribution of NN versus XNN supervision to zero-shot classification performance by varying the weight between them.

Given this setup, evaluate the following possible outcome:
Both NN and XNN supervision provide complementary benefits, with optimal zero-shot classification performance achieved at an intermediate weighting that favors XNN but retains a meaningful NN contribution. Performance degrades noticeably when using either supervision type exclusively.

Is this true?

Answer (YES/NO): NO